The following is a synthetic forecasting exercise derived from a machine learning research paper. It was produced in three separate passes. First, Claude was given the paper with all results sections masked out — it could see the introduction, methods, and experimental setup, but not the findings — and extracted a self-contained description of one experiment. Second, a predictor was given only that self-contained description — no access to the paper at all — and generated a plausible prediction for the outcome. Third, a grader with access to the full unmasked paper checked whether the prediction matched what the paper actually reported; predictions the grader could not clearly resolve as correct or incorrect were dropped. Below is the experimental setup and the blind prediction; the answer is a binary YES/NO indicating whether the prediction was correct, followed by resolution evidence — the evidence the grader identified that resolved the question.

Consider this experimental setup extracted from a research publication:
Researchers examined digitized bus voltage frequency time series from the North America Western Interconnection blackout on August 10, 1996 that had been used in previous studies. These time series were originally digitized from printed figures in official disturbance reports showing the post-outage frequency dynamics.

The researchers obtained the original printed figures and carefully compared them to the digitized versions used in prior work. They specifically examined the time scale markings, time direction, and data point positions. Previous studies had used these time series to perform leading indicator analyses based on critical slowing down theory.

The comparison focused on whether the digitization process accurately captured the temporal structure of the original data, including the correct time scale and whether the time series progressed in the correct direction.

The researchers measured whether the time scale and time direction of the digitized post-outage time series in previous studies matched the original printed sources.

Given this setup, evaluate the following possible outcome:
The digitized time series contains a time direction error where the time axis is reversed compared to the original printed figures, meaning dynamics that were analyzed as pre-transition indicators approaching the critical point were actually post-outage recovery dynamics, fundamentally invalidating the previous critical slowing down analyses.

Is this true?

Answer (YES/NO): YES